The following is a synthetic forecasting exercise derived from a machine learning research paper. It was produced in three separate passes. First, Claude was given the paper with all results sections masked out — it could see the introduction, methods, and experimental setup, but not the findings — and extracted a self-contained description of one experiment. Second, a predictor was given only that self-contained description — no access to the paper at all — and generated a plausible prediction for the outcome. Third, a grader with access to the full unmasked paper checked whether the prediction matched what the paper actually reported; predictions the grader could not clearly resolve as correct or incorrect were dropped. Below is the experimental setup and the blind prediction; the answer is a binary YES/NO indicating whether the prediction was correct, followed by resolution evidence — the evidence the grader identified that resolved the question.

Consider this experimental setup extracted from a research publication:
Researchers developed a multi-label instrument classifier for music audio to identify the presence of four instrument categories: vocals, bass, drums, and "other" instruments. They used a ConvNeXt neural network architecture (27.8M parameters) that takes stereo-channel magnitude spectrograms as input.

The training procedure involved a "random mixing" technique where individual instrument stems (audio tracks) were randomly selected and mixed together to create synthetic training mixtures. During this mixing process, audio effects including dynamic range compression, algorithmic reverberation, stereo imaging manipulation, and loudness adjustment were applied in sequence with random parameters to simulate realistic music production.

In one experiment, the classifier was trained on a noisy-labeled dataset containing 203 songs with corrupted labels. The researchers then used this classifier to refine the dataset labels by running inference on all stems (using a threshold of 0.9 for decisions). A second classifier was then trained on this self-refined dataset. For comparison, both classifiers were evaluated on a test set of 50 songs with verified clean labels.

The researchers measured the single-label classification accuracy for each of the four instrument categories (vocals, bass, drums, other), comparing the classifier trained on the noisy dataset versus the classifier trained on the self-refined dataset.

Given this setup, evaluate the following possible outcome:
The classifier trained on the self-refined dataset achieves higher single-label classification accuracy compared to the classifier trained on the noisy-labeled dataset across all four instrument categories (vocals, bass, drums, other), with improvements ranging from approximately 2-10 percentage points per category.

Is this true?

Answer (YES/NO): NO